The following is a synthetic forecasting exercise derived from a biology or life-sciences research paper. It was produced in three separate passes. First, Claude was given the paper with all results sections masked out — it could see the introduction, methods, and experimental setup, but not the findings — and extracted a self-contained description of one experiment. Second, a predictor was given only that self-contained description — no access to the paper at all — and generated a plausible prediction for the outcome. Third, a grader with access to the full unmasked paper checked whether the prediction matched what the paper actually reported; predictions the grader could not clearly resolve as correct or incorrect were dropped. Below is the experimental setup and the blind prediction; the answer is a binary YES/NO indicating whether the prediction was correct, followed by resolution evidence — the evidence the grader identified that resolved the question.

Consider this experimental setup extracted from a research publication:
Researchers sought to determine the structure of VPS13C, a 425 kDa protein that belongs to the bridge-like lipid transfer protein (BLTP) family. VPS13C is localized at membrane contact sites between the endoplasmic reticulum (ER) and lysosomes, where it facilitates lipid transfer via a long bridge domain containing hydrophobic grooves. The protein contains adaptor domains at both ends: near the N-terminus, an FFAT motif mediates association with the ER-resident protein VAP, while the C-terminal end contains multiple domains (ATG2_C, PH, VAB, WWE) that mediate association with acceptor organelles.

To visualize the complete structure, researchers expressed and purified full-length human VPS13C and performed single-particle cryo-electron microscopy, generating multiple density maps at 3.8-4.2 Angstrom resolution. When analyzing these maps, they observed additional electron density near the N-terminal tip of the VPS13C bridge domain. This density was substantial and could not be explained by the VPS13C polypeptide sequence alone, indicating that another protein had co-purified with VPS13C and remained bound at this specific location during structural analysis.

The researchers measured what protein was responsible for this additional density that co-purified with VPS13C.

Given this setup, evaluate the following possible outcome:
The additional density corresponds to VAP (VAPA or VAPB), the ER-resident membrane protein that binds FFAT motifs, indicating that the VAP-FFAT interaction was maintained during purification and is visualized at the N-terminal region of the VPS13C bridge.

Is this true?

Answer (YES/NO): NO